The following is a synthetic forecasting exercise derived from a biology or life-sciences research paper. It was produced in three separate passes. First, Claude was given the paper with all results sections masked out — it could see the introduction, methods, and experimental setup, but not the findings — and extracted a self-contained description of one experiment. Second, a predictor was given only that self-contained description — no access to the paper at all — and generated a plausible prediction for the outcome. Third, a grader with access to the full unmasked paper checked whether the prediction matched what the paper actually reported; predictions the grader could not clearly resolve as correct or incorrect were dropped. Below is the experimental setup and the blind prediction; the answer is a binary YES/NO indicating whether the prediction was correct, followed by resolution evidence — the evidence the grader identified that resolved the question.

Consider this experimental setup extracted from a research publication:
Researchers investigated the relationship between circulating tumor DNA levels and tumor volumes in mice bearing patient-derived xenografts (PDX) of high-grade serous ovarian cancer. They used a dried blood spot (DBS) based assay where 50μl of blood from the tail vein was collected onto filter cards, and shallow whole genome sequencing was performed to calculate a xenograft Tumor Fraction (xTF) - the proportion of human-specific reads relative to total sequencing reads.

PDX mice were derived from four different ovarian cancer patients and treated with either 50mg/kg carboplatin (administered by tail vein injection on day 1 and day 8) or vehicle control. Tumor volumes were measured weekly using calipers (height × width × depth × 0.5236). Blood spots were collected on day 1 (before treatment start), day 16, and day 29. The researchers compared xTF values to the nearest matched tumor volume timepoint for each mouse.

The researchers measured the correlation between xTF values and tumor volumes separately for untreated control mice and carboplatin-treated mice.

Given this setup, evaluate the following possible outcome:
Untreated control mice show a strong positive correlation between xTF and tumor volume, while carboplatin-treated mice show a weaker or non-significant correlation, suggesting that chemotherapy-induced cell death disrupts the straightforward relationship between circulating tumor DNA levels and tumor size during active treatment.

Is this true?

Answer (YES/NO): YES